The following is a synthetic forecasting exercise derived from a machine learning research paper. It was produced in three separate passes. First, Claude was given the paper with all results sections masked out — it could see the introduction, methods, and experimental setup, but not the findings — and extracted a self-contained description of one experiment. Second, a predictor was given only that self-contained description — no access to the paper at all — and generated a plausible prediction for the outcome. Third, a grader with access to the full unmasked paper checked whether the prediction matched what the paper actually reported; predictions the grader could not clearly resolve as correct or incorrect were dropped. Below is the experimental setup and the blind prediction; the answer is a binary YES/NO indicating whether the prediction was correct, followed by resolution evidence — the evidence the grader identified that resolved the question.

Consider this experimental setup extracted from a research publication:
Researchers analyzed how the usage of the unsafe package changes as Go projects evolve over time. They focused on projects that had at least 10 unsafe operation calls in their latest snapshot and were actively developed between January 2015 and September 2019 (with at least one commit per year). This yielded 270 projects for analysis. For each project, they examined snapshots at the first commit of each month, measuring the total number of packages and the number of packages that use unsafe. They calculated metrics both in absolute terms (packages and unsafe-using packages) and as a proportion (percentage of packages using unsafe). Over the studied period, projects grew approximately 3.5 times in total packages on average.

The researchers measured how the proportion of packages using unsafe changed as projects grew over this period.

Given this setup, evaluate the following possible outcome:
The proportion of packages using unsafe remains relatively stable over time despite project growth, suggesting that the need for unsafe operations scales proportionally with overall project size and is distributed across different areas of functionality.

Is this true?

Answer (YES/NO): YES